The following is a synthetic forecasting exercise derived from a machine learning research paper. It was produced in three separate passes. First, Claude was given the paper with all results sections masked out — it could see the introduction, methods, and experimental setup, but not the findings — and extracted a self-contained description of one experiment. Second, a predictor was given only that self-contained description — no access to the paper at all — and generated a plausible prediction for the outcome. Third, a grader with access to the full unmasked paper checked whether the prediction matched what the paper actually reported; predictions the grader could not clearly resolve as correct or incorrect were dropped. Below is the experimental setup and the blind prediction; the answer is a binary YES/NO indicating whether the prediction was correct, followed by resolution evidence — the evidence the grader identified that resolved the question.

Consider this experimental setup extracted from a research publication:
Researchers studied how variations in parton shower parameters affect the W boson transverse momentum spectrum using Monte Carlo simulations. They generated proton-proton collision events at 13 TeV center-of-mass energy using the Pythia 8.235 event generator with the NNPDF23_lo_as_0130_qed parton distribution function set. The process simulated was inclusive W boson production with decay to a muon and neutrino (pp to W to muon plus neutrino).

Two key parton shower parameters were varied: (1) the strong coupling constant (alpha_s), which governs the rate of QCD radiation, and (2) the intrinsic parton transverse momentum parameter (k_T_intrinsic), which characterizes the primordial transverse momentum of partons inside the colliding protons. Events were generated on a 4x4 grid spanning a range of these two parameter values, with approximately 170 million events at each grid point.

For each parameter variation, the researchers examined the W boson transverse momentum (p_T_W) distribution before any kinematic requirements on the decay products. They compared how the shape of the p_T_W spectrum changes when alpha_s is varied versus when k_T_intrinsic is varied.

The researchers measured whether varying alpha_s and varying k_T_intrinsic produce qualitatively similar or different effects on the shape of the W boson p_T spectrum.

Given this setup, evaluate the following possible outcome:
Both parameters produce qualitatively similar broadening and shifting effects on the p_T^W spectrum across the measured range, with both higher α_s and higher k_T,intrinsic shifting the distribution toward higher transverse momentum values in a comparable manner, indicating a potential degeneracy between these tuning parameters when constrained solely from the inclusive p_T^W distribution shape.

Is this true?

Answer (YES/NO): NO